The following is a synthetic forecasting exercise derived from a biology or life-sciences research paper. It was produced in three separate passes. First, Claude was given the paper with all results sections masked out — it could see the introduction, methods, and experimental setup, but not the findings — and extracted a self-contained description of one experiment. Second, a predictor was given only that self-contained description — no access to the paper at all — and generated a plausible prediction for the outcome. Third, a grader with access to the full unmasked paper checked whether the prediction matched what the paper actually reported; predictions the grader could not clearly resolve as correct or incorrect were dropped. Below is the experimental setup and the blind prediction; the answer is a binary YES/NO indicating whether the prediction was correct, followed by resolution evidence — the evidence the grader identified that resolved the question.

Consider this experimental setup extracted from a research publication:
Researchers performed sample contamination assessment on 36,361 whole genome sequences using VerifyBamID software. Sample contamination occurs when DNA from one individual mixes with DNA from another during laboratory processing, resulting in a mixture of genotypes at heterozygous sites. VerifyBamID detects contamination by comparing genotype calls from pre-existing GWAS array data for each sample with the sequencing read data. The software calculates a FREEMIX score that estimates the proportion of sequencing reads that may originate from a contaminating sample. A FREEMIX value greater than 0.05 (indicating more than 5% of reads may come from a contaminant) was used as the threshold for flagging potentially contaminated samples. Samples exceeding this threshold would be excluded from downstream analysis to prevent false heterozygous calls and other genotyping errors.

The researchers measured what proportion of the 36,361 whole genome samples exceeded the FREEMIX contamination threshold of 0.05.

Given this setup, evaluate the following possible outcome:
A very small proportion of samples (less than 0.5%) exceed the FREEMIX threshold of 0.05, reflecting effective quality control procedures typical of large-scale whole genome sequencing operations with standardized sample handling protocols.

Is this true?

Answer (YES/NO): NO